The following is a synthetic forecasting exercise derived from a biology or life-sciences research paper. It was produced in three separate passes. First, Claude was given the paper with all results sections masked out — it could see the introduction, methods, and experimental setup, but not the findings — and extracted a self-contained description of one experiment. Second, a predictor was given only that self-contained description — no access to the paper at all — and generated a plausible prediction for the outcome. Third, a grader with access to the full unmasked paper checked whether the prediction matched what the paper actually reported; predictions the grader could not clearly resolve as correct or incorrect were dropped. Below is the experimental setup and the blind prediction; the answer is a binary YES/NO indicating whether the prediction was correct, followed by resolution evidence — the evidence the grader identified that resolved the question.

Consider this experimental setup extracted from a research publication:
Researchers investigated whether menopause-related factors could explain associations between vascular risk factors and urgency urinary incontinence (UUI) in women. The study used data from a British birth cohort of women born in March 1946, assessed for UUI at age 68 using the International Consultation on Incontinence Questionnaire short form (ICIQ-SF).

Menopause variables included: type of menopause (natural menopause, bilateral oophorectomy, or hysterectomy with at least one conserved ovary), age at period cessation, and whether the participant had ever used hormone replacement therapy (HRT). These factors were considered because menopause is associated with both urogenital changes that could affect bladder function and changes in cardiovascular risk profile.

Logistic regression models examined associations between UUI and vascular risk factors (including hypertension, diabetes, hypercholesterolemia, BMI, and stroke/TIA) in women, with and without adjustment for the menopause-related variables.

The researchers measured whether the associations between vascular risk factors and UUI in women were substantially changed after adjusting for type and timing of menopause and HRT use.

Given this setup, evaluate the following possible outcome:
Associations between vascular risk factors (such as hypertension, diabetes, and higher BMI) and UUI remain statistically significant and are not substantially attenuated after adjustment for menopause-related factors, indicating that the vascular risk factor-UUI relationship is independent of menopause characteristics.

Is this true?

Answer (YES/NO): YES